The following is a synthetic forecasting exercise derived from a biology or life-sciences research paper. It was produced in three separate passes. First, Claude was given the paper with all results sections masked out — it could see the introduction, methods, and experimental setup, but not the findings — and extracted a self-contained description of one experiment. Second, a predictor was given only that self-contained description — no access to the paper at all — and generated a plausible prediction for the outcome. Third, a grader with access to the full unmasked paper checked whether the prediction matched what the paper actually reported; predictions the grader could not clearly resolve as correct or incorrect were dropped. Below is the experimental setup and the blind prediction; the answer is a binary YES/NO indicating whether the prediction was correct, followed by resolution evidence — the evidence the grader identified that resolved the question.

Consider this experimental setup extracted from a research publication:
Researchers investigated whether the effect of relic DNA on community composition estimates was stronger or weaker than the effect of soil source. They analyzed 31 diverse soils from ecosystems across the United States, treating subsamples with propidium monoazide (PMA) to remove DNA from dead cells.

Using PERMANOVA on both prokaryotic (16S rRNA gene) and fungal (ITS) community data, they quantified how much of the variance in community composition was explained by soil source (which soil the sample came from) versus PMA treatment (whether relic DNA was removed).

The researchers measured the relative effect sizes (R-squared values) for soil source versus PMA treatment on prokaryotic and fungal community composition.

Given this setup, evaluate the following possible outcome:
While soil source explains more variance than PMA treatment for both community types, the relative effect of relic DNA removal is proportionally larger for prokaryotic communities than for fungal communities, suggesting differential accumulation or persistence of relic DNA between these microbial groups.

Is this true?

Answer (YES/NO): YES